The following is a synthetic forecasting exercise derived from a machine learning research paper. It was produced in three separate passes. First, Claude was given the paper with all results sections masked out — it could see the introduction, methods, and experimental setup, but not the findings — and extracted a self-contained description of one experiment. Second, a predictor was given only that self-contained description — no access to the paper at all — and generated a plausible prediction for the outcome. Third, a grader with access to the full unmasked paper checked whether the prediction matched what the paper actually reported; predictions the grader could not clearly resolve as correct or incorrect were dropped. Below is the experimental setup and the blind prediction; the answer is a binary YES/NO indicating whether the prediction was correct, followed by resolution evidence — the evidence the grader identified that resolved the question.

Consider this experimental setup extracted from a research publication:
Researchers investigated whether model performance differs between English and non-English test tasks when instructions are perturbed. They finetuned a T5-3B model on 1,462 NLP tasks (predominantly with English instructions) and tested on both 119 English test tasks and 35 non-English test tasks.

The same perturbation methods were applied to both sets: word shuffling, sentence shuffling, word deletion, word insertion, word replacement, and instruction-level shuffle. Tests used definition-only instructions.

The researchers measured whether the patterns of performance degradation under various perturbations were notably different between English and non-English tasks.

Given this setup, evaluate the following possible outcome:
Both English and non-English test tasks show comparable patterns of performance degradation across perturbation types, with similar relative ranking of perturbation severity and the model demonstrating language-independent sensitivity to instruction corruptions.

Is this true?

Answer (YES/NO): YES